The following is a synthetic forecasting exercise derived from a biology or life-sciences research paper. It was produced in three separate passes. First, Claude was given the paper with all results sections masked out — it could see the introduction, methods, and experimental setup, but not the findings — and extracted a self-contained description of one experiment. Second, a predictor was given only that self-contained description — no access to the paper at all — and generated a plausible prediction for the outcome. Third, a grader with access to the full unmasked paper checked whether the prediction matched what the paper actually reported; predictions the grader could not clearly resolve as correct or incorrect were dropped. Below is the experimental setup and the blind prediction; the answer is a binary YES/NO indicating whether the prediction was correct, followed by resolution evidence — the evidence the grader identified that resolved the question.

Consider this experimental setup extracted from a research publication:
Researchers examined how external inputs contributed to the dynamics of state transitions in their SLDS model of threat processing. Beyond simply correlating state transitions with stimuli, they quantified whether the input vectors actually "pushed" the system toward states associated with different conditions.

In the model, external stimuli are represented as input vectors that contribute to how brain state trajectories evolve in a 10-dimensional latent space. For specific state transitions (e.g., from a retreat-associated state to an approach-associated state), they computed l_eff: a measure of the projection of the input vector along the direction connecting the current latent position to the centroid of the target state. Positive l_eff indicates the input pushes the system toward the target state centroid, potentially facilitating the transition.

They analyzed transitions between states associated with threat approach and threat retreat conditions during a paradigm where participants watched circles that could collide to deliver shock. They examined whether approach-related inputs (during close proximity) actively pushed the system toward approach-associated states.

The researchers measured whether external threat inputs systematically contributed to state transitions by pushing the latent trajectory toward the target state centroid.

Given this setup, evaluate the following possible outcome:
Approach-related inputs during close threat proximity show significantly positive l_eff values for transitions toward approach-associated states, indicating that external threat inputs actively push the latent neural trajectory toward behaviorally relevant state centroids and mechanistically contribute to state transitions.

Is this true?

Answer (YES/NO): YES